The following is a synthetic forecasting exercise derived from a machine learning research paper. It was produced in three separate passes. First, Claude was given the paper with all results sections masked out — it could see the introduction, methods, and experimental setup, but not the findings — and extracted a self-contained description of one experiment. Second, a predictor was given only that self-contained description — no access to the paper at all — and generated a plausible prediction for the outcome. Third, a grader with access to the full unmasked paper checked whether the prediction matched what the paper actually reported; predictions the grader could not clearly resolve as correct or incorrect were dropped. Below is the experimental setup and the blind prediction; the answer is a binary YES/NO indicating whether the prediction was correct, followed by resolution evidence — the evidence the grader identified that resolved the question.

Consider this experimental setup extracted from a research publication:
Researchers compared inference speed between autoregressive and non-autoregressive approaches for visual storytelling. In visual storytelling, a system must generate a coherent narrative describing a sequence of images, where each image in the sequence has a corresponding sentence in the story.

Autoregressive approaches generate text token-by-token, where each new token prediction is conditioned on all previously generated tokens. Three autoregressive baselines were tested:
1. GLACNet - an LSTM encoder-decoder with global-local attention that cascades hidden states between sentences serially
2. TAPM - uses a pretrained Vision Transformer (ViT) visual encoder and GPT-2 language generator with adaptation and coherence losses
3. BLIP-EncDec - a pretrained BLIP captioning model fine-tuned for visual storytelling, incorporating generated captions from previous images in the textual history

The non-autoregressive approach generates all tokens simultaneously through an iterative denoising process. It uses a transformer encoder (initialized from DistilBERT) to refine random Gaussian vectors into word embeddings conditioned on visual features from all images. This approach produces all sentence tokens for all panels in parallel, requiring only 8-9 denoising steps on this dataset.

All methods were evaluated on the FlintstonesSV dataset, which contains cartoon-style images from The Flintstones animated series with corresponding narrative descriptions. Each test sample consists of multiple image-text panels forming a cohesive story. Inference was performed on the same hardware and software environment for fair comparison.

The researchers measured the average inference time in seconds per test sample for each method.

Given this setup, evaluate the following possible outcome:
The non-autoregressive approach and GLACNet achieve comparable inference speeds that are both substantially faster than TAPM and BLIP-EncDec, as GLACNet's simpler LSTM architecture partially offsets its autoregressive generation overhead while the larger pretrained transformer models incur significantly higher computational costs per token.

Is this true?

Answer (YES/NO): NO